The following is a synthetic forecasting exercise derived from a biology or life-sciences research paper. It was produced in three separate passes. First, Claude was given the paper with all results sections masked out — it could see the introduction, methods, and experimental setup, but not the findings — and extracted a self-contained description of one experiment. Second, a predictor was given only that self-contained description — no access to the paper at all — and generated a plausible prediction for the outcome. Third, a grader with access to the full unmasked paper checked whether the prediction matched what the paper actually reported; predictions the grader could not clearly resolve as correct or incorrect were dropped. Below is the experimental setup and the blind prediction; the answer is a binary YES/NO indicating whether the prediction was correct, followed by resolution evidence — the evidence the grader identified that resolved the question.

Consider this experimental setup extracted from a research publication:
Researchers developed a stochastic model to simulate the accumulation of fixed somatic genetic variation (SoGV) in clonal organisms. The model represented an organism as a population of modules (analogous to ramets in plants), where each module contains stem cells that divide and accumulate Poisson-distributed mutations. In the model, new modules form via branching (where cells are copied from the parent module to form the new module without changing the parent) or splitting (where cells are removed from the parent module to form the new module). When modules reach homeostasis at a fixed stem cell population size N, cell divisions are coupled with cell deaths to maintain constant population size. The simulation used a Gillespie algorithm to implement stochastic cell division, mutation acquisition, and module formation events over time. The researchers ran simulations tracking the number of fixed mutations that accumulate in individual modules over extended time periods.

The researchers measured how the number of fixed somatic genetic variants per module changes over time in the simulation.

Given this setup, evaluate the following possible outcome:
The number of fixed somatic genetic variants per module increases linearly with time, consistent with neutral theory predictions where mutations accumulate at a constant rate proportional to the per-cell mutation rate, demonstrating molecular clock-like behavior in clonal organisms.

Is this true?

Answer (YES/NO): YES